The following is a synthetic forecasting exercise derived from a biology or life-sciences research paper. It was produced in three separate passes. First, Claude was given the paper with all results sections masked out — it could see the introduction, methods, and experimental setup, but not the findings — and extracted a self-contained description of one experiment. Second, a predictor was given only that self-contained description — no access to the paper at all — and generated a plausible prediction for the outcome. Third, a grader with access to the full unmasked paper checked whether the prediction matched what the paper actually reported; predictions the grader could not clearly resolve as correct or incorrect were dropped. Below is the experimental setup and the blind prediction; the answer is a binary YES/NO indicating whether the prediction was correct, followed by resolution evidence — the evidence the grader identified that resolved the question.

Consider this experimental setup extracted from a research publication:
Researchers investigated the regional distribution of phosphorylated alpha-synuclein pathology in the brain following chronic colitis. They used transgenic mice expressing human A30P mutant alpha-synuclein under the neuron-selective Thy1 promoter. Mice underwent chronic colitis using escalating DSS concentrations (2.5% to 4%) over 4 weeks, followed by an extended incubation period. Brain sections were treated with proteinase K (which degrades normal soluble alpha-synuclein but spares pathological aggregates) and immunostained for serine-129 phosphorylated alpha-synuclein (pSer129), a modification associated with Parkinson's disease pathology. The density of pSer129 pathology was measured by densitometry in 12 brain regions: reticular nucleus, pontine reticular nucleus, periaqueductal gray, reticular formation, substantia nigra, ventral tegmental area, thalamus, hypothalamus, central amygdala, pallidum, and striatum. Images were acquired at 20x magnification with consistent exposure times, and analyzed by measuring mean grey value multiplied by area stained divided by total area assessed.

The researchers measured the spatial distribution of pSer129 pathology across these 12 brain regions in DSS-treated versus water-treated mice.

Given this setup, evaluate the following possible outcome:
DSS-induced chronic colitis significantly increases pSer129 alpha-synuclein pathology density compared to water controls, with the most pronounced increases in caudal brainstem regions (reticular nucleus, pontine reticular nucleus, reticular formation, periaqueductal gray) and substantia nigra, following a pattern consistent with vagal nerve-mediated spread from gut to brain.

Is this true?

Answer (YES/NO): YES